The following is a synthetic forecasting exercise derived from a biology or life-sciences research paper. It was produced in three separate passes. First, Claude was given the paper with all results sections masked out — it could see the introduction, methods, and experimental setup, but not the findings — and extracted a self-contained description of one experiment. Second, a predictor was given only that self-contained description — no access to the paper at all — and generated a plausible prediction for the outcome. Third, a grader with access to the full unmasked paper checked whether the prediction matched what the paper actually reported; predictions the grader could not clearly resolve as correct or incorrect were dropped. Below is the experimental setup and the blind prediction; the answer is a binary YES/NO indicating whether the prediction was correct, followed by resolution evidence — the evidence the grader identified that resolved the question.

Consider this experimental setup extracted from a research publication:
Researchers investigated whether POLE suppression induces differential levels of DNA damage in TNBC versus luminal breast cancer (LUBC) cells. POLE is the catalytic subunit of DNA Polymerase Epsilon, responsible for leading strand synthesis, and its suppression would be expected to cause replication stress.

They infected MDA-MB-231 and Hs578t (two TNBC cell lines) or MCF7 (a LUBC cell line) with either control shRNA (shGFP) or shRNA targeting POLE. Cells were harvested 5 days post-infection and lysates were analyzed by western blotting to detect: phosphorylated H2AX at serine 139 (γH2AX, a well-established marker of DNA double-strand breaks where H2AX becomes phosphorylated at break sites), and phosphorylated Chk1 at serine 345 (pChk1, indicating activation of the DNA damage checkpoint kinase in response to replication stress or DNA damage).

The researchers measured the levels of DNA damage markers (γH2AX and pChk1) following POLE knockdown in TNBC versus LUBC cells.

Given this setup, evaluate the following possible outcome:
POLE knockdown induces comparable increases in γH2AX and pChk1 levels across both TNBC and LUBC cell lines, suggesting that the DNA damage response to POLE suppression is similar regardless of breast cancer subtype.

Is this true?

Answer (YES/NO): NO